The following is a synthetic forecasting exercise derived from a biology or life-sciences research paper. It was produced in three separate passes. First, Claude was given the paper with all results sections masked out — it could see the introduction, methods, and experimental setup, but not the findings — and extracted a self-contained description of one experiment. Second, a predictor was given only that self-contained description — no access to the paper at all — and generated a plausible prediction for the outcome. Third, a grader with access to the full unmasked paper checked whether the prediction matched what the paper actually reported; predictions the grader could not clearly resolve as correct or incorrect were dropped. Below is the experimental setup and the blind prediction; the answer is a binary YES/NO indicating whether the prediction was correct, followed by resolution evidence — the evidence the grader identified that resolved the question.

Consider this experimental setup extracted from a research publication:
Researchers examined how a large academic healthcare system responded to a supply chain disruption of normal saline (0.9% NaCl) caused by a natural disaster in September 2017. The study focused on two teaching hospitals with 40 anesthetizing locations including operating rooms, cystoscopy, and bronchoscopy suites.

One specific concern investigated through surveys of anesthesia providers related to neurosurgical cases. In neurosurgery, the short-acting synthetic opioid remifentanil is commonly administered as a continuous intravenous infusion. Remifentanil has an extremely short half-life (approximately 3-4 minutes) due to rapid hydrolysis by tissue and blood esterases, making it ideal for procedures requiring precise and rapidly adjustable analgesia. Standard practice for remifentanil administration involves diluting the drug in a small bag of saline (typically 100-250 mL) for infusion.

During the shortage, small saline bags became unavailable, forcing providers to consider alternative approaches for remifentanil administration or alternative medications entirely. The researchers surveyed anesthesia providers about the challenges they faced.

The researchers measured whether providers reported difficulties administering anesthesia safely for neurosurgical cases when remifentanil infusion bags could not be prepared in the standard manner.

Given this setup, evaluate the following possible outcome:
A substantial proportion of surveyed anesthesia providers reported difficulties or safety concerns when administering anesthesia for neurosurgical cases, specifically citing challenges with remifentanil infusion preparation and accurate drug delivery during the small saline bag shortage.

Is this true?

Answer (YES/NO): YES